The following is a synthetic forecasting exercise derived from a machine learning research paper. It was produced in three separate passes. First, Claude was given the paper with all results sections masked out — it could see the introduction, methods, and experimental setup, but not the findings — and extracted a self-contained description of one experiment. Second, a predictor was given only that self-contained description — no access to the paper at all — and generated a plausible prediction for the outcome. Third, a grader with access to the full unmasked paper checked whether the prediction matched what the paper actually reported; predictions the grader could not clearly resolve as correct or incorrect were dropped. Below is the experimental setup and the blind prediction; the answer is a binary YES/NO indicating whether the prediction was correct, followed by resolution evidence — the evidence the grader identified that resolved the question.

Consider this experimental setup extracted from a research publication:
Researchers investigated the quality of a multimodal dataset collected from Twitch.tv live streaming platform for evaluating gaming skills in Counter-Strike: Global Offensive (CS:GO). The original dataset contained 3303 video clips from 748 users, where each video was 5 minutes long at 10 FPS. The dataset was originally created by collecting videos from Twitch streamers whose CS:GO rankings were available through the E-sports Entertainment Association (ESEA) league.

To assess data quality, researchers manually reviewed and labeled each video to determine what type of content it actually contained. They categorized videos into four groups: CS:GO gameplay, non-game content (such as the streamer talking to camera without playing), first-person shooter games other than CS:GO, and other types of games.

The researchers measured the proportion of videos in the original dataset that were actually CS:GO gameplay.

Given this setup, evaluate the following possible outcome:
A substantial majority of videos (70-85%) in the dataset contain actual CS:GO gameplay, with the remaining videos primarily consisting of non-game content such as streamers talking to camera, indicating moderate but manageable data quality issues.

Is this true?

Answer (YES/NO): NO